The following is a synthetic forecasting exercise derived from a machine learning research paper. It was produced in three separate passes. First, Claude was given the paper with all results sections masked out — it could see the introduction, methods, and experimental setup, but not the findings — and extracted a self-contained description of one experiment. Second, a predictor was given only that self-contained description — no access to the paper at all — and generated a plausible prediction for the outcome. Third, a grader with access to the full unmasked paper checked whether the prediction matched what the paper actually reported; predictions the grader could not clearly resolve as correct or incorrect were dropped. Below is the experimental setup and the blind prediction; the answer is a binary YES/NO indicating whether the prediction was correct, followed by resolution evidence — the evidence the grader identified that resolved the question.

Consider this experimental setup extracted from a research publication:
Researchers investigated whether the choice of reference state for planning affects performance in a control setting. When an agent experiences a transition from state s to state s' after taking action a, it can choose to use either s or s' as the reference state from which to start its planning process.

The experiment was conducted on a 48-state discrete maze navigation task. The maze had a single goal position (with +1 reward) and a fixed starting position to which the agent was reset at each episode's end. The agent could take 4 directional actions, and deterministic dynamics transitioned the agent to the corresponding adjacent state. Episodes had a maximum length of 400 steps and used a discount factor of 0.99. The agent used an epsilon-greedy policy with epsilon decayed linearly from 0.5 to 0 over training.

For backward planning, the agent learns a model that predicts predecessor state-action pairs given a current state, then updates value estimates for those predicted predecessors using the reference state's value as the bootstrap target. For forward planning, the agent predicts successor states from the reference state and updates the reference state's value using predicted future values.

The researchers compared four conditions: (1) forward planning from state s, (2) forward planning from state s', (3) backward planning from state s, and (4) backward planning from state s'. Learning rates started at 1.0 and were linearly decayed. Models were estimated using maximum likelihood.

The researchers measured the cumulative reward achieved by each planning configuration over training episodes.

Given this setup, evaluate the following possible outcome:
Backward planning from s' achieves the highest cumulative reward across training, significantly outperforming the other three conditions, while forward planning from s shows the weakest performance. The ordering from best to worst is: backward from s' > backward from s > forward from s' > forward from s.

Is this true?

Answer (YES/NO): NO